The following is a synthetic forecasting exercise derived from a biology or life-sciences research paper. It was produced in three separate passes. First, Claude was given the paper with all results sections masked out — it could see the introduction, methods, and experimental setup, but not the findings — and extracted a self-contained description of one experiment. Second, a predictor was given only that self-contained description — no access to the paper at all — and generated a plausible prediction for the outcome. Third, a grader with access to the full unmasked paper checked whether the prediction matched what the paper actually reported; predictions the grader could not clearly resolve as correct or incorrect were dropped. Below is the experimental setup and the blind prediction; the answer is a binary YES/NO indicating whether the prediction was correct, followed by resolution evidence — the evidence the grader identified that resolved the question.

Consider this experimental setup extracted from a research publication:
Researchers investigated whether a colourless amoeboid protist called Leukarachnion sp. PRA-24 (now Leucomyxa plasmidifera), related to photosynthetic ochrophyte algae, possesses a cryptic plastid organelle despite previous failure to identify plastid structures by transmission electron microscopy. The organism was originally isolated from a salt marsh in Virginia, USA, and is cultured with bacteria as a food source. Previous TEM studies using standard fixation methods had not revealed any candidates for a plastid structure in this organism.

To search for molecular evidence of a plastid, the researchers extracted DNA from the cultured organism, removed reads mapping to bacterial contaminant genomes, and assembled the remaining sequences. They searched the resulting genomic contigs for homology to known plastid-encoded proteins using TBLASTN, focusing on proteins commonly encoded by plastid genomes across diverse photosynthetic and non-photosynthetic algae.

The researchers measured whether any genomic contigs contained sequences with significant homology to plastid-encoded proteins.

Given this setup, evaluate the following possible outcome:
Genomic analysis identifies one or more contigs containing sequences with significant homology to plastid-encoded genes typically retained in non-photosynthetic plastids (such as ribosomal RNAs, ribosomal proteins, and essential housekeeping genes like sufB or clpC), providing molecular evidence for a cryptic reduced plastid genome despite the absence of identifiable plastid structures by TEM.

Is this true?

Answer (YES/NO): YES